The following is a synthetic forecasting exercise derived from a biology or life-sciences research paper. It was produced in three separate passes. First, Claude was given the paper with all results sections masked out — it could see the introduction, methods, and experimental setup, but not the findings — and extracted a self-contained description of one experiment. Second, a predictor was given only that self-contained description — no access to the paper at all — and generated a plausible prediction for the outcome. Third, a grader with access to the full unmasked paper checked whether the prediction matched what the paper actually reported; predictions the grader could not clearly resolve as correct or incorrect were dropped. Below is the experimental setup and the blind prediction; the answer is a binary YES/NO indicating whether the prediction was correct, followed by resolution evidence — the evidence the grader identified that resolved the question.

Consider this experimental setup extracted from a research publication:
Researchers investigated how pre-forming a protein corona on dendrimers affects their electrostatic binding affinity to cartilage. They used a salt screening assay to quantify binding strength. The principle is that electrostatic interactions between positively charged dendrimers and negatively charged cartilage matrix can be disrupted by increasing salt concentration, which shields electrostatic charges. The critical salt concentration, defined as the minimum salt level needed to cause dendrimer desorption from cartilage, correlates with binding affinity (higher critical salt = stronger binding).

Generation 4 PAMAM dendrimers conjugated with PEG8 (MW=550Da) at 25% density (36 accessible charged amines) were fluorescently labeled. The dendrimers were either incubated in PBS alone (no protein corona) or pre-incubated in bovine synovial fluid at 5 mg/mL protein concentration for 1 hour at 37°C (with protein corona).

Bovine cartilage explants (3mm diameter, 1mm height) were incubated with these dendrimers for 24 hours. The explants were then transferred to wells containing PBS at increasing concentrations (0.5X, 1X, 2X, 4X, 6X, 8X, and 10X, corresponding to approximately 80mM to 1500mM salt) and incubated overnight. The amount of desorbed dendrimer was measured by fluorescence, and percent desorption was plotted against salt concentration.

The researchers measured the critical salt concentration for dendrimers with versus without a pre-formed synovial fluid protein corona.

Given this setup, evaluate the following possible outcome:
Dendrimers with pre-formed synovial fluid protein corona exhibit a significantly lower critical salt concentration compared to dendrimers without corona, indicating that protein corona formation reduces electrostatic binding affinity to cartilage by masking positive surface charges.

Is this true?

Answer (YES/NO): NO